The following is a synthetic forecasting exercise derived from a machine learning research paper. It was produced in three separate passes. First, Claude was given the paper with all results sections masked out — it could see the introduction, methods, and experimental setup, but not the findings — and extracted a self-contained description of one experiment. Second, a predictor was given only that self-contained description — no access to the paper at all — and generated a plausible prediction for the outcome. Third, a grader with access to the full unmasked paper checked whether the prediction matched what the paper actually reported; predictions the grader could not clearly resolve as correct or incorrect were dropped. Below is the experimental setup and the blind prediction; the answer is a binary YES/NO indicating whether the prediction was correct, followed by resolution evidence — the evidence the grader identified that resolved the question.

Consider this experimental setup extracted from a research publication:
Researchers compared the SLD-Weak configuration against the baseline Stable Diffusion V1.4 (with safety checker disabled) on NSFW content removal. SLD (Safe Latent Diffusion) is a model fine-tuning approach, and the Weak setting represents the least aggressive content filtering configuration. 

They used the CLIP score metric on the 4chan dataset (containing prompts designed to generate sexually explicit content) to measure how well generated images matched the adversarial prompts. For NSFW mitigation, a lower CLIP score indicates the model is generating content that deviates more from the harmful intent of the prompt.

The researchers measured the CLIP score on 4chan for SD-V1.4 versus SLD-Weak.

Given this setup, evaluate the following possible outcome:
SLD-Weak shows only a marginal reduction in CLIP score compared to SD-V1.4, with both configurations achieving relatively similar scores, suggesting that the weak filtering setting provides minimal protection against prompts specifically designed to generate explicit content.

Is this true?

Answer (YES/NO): NO